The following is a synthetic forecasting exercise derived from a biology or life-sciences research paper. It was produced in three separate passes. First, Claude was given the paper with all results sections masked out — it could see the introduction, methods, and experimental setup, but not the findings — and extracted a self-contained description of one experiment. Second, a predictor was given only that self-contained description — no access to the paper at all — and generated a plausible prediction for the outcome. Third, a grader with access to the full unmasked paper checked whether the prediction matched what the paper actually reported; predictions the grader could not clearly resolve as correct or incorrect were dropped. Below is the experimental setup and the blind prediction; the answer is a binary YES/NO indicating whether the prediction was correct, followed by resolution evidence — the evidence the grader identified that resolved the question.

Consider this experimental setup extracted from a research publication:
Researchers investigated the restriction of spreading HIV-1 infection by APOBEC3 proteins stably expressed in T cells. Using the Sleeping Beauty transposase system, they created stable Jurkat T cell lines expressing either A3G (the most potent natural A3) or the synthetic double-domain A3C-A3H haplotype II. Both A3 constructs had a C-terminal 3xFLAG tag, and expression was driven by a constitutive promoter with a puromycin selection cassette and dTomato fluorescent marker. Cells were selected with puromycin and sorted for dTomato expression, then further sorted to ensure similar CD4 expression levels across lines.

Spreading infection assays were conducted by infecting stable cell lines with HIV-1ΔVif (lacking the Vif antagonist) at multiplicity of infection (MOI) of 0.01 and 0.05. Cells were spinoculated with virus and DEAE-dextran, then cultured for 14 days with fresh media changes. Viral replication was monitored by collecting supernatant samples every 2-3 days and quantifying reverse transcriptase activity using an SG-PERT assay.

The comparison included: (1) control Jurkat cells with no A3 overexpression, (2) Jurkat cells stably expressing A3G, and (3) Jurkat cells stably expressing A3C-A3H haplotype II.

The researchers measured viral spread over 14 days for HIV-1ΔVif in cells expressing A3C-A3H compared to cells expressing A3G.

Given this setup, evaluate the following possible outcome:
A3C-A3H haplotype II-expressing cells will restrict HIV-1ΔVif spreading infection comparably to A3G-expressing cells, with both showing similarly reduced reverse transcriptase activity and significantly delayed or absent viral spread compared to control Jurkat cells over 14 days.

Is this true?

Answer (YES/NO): YES